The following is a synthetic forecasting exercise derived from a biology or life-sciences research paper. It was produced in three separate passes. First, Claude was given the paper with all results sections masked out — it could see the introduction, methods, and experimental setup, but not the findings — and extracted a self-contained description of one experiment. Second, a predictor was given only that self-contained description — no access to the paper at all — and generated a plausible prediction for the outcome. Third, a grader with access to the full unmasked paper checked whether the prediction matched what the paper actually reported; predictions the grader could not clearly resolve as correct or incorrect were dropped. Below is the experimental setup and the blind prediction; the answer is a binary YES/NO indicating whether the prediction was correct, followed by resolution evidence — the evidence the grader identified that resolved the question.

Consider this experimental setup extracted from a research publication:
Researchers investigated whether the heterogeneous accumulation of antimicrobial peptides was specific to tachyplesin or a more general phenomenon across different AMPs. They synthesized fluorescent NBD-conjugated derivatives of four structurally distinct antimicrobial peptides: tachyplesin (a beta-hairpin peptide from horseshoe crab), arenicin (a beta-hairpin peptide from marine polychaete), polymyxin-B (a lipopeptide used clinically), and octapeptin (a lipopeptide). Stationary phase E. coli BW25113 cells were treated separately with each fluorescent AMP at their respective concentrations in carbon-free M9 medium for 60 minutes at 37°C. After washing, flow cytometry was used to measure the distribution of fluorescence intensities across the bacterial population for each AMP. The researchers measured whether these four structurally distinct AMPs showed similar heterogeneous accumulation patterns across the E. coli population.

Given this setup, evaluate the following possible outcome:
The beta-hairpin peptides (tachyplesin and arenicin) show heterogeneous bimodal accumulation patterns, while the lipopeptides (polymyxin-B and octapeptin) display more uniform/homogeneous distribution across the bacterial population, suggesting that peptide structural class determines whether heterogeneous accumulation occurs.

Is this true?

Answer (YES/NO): NO